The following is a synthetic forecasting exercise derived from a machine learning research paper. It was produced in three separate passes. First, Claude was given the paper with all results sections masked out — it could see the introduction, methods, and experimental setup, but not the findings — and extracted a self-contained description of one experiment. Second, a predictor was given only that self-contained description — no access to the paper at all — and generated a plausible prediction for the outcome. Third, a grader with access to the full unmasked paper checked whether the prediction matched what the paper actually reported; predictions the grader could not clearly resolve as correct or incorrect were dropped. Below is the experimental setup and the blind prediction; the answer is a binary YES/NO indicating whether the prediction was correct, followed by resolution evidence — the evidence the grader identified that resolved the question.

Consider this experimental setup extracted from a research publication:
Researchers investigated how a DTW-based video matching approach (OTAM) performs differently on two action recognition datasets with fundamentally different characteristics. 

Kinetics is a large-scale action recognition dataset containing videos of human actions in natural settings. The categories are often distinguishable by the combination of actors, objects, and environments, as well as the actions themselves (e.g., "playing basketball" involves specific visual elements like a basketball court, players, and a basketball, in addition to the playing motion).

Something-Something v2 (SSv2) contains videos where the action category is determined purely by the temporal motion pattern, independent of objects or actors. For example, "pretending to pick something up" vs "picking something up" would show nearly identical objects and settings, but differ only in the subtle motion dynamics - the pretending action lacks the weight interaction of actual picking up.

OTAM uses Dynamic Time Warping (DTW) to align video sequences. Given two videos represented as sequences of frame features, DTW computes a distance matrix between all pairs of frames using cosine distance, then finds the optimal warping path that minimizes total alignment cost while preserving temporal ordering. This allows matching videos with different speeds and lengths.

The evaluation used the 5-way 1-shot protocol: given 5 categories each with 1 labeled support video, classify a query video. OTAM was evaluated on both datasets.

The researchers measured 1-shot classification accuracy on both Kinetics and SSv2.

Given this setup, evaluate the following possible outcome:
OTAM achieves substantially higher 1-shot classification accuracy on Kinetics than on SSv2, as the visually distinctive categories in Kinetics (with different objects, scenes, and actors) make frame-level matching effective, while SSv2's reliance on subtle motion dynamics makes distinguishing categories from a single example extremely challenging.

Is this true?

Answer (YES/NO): YES